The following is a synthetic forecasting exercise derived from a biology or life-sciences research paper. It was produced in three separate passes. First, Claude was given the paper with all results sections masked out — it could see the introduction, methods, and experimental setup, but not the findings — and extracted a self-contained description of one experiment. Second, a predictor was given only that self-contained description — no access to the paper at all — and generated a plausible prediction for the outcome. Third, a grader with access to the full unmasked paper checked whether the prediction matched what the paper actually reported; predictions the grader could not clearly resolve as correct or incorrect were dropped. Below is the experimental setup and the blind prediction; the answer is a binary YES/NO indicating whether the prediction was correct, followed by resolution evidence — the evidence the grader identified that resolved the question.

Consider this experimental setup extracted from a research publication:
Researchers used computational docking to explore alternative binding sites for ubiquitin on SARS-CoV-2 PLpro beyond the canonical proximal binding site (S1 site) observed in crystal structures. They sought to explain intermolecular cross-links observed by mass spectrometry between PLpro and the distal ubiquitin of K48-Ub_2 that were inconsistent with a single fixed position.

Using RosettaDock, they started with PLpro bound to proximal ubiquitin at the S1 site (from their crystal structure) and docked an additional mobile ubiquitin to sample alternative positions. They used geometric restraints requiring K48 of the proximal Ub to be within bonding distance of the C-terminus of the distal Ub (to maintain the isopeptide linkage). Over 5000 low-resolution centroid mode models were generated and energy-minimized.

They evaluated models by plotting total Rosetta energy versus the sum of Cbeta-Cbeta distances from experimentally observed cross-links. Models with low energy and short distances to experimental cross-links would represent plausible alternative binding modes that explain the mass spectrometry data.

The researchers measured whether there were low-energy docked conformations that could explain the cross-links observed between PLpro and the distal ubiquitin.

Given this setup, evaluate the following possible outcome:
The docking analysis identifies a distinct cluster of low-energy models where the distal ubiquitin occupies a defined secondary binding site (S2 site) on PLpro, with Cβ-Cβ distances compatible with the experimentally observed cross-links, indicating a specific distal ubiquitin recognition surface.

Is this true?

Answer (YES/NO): NO